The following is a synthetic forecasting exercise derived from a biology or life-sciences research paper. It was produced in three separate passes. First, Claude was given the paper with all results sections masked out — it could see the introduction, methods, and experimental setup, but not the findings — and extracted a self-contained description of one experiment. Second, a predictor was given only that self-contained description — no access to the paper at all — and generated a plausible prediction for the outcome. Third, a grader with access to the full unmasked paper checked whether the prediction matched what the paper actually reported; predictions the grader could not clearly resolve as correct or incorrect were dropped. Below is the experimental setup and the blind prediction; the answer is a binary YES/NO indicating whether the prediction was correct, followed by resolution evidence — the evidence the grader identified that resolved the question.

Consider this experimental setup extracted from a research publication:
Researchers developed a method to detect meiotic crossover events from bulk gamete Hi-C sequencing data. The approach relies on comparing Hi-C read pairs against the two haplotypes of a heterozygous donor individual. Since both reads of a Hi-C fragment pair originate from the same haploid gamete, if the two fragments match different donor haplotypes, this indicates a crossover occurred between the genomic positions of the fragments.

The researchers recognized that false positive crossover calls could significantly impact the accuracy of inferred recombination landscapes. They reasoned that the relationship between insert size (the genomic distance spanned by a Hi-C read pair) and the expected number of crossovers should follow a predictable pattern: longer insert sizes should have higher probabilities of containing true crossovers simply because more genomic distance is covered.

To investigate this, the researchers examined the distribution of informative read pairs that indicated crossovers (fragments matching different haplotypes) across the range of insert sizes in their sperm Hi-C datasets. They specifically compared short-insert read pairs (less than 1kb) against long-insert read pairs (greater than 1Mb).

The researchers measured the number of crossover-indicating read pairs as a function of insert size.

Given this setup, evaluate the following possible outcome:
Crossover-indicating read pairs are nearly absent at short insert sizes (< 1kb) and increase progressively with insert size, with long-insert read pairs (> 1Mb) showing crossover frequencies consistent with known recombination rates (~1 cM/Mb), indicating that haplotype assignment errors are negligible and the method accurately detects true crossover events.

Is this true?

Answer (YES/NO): NO